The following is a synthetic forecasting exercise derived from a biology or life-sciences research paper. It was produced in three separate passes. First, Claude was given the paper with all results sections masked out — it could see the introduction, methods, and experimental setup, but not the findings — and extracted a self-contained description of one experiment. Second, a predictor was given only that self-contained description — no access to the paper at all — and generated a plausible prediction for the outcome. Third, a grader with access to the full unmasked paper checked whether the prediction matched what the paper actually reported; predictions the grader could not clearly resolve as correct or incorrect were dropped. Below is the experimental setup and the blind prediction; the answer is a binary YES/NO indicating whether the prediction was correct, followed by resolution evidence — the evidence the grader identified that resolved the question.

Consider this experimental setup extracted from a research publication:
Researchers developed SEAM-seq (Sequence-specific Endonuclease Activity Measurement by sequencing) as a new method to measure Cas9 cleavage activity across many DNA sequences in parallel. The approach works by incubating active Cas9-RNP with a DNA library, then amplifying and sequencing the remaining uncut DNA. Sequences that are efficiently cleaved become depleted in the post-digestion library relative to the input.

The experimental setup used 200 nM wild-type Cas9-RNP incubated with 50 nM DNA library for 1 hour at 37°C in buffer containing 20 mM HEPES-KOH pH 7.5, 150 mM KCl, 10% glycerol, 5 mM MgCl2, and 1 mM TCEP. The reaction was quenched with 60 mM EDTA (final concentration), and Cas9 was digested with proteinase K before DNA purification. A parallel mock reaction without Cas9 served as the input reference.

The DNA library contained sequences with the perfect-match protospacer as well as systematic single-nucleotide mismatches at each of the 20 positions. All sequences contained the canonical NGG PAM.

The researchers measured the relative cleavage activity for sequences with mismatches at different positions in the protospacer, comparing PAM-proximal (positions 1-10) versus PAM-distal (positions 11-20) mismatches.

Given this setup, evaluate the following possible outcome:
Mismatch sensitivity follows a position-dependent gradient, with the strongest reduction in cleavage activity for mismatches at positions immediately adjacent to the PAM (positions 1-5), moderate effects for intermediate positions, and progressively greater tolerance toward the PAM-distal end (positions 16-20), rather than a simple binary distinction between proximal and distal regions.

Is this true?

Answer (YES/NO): NO